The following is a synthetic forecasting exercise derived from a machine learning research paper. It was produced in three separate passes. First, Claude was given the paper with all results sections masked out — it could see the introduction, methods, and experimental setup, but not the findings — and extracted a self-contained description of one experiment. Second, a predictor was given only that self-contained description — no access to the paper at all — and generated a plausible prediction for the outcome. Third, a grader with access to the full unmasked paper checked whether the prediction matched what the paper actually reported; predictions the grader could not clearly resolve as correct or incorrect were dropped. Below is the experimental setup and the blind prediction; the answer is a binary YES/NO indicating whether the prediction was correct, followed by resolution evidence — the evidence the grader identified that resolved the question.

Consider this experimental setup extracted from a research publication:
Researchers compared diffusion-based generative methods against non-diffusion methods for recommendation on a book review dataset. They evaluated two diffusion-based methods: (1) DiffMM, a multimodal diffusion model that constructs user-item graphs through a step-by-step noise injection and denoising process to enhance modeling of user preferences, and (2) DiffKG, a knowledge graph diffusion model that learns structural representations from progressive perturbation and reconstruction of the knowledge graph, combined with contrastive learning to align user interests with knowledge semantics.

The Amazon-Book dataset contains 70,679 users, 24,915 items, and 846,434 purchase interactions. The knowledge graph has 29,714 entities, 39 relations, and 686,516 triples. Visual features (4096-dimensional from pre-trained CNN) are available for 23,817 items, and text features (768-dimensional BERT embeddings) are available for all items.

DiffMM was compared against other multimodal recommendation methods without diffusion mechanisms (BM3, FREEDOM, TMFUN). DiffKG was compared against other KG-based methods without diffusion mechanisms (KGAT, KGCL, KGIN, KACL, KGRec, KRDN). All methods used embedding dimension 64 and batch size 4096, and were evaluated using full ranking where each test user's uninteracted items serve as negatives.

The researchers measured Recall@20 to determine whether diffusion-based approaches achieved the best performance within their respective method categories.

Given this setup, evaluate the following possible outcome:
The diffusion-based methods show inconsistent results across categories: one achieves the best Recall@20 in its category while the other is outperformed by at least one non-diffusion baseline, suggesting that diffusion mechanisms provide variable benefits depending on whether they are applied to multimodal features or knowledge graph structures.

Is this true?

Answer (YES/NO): YES